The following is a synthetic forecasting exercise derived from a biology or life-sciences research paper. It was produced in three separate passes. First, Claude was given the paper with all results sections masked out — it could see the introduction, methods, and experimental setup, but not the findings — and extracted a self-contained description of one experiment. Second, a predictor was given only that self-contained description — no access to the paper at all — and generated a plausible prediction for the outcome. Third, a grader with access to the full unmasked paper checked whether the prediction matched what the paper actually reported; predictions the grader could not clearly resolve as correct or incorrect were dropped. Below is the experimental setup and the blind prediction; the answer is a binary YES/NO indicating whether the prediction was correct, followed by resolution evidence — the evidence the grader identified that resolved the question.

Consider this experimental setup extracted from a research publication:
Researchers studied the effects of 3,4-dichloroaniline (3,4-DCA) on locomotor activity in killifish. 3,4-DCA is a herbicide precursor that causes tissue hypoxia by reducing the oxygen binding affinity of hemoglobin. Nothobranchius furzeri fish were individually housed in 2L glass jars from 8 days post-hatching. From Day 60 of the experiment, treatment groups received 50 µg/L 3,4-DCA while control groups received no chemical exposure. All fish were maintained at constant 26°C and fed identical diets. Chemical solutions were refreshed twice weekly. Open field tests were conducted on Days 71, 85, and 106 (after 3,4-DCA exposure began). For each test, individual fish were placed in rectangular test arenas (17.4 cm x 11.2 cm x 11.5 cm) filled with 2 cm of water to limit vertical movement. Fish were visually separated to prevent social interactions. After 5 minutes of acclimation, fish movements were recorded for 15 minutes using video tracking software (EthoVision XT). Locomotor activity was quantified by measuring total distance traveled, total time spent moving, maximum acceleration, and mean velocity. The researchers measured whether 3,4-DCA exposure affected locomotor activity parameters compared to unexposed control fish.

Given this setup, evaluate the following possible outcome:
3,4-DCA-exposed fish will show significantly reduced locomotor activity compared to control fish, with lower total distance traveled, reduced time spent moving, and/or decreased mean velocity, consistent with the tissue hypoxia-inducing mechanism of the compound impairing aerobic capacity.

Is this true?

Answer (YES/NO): NO